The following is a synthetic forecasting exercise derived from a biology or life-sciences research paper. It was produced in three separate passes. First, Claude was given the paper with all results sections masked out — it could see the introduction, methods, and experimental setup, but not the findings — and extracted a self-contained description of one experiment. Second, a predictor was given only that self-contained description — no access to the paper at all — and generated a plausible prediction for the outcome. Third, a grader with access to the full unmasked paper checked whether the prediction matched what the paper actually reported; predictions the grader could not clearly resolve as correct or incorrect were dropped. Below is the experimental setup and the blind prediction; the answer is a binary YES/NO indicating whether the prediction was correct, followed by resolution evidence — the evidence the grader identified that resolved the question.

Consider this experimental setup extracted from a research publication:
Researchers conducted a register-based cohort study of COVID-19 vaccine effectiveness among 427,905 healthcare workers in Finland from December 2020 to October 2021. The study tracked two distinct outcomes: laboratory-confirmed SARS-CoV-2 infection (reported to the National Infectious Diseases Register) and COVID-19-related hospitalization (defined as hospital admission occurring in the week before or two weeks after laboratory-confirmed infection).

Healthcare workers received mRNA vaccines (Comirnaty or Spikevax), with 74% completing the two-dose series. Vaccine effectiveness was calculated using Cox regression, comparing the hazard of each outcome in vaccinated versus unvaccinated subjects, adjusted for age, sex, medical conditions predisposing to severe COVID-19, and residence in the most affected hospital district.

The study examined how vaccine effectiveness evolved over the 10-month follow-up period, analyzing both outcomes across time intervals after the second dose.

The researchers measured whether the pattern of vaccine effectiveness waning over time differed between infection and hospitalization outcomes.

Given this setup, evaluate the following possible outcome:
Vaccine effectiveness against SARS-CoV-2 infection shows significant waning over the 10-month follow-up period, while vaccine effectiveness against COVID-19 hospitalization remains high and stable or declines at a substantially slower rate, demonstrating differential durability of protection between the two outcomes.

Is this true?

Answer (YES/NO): YES